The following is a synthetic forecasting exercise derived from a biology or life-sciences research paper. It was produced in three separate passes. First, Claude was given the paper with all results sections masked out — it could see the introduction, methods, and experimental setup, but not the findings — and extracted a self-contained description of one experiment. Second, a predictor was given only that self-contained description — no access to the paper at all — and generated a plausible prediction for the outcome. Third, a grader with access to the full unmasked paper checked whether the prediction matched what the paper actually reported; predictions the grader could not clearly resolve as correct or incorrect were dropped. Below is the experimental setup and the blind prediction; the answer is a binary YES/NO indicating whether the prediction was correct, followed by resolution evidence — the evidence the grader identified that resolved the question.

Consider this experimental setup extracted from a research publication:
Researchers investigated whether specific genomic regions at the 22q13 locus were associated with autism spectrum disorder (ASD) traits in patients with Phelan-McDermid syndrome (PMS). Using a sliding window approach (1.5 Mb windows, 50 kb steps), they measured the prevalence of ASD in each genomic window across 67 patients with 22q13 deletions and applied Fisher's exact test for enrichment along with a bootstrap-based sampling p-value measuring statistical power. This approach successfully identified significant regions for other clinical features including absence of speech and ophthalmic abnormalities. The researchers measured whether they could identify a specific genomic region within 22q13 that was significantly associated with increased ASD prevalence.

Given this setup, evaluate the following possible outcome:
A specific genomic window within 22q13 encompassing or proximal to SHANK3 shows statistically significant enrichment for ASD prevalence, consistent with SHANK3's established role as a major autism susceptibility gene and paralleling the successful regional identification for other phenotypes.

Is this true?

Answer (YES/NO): NO